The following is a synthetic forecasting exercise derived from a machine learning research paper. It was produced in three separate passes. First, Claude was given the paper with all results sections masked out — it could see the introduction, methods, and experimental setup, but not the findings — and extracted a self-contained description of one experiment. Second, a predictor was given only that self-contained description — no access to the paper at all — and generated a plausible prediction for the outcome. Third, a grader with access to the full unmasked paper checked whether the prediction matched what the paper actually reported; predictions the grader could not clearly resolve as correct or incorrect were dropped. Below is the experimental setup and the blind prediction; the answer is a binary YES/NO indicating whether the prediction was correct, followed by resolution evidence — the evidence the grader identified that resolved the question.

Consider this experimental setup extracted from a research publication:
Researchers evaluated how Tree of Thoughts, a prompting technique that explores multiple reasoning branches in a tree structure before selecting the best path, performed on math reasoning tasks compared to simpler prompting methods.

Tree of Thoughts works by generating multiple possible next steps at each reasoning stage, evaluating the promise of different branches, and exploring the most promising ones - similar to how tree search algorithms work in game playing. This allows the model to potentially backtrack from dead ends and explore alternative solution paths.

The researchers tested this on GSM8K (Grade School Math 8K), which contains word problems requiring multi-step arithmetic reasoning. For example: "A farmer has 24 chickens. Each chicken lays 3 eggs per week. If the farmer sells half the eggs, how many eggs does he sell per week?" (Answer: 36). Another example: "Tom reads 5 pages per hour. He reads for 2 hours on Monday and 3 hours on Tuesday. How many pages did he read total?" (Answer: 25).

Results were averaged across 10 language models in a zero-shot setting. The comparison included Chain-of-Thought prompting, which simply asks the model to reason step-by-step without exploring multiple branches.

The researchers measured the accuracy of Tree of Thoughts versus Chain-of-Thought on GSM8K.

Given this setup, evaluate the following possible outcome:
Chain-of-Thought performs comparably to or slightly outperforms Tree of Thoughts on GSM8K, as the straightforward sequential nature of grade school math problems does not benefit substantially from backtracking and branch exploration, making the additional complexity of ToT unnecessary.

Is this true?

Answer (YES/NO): NO